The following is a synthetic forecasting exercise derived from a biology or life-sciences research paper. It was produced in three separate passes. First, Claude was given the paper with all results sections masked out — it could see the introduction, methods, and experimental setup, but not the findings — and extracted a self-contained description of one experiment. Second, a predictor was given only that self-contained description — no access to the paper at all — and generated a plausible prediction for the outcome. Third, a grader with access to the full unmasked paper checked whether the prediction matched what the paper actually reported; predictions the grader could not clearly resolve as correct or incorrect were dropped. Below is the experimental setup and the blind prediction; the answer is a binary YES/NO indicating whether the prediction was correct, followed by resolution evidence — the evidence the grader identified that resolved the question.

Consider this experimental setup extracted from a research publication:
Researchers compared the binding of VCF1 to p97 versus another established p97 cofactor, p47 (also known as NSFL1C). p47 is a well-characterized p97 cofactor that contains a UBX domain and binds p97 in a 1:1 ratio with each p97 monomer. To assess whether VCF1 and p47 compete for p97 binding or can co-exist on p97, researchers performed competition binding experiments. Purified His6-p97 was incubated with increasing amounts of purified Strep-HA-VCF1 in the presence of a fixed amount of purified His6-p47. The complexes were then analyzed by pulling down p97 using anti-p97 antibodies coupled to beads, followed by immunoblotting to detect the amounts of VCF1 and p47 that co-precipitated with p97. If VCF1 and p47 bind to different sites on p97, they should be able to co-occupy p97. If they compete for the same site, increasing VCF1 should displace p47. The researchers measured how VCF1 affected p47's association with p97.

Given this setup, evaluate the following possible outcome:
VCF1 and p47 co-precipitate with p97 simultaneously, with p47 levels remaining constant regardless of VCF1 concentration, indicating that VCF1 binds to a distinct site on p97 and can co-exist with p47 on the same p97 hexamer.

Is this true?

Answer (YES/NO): NO